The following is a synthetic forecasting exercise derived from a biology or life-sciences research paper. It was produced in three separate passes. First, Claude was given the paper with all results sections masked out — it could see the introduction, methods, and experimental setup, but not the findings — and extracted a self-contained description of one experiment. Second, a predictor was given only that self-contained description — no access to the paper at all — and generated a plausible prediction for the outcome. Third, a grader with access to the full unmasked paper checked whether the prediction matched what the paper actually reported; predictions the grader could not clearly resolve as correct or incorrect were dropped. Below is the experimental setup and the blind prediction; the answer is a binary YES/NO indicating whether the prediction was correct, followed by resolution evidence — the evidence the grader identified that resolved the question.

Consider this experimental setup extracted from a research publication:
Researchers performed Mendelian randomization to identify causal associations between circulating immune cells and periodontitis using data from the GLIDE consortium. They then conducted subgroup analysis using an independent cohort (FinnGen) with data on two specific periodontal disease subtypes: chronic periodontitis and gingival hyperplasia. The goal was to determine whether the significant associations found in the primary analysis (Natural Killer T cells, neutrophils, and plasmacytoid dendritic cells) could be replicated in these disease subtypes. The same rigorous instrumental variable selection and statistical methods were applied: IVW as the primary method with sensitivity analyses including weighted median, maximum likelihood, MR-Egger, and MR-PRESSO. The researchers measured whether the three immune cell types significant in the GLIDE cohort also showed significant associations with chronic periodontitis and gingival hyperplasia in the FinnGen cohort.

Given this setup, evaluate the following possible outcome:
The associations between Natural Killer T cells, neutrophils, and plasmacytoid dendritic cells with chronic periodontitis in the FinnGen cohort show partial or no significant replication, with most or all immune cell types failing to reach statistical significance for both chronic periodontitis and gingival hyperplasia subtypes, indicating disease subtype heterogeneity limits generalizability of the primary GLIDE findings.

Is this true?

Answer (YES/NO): YES